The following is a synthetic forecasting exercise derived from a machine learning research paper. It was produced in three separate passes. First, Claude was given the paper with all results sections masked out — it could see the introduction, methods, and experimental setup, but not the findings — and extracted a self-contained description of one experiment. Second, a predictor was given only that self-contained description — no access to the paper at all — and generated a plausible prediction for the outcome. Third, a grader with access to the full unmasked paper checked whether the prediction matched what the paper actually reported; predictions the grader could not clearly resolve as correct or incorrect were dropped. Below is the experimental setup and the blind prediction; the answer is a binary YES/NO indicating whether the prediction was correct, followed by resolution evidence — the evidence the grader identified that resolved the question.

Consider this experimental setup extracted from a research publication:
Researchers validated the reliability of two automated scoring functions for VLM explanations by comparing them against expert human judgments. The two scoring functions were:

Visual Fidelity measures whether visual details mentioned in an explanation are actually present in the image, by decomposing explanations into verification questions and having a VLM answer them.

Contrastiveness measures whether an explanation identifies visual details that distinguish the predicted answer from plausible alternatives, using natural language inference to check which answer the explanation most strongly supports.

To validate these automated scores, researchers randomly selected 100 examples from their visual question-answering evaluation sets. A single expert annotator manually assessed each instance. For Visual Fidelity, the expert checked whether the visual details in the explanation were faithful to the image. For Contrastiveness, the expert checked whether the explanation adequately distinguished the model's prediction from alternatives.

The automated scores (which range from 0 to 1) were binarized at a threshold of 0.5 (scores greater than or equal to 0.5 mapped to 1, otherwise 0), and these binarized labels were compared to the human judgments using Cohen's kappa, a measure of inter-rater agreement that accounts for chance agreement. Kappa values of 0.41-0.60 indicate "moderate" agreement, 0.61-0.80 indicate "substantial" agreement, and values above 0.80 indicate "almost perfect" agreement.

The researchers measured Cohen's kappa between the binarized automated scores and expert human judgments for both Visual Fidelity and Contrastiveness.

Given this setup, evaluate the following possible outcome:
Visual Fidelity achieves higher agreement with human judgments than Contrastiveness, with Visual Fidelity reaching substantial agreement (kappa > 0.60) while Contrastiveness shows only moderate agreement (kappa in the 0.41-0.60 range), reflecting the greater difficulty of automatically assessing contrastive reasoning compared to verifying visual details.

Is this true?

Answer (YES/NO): NO